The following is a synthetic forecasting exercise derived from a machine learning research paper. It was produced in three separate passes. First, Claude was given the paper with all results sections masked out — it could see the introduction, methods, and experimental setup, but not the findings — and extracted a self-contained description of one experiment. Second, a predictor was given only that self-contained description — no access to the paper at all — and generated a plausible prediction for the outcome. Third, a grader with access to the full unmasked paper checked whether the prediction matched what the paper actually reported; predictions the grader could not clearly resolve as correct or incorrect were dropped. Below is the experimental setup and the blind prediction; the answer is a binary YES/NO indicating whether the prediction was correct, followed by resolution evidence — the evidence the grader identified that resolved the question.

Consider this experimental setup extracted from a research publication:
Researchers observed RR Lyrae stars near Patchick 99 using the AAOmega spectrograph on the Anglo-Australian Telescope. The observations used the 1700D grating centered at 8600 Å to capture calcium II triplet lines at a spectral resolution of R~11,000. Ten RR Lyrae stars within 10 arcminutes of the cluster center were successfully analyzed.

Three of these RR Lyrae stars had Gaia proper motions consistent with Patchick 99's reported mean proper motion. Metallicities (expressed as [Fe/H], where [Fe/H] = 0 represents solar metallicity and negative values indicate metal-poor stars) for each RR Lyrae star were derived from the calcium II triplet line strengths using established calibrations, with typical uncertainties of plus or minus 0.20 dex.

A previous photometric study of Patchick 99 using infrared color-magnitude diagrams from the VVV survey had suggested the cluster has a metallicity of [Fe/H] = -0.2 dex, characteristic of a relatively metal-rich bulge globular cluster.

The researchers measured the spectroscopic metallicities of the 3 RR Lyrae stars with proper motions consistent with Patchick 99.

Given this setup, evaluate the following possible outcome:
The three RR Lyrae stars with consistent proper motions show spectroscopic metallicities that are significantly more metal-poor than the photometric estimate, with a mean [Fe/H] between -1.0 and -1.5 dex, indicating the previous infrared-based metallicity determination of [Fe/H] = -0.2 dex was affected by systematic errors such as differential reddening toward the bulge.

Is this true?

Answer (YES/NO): NO